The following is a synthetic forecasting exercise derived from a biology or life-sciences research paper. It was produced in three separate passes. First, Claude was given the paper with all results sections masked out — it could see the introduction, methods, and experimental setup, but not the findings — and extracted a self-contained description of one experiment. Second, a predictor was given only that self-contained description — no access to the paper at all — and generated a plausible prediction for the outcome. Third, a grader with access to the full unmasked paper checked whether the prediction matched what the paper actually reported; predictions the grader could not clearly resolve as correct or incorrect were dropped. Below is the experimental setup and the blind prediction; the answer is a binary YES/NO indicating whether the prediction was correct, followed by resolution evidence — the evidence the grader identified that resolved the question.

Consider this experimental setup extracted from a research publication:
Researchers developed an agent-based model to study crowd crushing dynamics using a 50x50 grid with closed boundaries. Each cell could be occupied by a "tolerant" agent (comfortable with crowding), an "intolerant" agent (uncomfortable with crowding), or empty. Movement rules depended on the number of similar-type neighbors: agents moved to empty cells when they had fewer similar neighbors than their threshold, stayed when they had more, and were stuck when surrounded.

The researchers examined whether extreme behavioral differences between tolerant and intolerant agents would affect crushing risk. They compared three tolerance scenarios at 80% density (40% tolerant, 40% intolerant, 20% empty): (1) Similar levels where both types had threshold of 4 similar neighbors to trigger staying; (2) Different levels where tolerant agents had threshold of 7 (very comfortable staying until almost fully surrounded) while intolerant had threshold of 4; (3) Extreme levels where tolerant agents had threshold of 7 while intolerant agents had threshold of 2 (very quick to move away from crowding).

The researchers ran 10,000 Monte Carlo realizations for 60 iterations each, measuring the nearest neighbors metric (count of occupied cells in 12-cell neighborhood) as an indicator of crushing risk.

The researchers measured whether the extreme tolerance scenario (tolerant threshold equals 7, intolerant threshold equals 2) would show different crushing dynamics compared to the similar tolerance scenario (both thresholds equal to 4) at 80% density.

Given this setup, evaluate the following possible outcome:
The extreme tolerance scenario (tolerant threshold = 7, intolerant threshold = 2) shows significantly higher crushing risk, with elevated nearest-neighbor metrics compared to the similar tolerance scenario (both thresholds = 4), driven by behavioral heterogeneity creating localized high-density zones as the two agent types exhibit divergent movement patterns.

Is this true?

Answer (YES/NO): NO